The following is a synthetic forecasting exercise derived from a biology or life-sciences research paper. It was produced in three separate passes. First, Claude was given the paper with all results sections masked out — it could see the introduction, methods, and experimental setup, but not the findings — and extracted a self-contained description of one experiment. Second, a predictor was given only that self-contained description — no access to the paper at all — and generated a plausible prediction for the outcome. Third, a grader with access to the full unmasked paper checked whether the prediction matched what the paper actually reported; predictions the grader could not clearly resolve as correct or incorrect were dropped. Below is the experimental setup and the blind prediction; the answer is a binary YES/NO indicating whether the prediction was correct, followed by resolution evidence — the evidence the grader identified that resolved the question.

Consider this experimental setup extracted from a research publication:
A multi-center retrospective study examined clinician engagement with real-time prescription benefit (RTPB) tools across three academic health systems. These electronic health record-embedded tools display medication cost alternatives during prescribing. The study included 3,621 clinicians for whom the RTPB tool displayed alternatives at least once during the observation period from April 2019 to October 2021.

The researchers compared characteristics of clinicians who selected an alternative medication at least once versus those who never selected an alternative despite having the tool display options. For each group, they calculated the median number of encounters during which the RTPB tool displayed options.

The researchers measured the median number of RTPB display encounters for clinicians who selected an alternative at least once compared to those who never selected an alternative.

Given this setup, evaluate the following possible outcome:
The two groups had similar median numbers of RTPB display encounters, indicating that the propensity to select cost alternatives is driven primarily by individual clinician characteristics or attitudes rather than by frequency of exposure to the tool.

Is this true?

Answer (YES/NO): NO